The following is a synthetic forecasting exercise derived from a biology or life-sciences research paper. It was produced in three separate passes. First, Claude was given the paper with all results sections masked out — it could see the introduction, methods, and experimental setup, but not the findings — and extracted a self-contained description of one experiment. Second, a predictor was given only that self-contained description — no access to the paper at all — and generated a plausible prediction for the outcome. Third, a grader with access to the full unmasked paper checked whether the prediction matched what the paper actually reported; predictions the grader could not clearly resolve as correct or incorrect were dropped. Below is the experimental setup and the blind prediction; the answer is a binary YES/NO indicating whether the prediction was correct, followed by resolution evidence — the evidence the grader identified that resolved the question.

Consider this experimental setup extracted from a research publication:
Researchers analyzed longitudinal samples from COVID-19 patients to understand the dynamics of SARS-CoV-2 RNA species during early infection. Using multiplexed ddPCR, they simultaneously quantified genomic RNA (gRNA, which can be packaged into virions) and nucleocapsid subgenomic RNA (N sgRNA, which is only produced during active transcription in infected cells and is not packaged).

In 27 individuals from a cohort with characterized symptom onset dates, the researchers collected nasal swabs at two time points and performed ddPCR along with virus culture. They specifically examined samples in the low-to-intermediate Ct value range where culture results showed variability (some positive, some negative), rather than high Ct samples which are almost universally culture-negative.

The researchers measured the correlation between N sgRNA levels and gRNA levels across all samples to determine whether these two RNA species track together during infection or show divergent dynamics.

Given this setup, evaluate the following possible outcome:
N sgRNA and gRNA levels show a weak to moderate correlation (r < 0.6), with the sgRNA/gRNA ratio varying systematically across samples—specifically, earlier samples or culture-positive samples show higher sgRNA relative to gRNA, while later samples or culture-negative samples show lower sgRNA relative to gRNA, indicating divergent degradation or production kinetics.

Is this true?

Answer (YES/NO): NO